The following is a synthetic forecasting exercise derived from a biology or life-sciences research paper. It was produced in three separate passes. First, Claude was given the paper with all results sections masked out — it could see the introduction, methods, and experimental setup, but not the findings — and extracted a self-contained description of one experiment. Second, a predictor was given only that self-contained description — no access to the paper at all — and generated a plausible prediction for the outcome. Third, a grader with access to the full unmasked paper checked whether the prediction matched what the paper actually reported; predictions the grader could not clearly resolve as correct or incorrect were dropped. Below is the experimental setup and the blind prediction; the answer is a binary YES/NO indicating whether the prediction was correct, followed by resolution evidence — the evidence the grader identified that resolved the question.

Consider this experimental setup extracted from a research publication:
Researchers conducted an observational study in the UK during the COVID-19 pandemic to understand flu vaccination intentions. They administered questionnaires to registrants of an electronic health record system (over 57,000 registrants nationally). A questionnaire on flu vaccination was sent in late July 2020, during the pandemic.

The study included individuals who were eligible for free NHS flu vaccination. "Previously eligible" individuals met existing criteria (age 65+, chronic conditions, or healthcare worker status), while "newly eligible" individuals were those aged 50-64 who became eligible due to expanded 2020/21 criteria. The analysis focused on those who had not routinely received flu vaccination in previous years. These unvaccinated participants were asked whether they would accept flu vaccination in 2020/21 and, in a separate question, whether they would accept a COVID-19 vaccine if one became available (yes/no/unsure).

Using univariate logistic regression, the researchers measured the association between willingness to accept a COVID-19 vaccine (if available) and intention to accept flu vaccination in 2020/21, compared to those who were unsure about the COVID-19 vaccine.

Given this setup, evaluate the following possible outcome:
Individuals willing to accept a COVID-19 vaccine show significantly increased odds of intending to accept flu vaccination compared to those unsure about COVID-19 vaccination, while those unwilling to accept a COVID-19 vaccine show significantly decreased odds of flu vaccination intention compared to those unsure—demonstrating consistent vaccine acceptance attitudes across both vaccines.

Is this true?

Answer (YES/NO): YES